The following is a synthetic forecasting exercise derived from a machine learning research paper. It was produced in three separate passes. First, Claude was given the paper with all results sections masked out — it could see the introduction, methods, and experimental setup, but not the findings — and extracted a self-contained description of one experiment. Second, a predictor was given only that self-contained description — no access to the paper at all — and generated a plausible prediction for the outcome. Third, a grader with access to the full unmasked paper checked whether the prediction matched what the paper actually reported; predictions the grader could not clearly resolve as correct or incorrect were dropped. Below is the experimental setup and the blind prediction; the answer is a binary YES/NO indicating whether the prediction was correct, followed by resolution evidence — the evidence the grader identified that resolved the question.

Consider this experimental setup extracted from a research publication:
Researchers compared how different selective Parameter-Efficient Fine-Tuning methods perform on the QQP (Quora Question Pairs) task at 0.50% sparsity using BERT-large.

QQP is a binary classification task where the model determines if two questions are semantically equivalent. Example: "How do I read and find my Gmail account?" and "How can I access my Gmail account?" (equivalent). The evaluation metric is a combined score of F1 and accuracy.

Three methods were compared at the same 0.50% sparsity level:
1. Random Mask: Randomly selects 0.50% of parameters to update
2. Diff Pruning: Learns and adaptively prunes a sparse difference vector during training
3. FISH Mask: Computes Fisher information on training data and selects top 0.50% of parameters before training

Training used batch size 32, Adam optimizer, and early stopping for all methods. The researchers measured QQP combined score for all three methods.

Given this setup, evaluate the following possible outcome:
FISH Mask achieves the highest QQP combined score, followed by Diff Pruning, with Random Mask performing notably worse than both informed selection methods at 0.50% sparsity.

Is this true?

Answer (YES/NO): YES